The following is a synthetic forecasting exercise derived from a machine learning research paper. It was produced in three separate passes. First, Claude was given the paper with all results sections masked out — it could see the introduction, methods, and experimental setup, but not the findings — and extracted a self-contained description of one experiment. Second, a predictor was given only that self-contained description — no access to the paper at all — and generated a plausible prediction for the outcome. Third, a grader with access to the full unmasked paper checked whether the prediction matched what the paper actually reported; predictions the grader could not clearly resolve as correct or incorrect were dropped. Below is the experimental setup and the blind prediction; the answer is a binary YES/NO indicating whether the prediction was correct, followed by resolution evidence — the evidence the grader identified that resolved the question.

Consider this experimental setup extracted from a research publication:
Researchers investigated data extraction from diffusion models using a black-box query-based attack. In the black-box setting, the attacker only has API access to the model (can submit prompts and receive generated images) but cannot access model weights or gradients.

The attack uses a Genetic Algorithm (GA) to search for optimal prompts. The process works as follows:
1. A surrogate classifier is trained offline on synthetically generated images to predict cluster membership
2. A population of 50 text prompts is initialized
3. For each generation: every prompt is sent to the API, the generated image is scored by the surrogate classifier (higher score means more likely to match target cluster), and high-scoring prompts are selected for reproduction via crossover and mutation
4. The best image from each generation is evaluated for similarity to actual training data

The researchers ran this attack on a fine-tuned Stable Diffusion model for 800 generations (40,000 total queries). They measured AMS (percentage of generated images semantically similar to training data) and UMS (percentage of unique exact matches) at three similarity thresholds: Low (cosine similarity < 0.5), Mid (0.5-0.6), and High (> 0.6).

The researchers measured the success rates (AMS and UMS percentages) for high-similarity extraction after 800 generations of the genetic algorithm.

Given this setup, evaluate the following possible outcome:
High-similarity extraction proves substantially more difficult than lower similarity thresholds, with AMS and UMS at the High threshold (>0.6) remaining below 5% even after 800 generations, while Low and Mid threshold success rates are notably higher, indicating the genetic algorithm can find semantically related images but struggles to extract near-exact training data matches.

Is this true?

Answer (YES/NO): YES